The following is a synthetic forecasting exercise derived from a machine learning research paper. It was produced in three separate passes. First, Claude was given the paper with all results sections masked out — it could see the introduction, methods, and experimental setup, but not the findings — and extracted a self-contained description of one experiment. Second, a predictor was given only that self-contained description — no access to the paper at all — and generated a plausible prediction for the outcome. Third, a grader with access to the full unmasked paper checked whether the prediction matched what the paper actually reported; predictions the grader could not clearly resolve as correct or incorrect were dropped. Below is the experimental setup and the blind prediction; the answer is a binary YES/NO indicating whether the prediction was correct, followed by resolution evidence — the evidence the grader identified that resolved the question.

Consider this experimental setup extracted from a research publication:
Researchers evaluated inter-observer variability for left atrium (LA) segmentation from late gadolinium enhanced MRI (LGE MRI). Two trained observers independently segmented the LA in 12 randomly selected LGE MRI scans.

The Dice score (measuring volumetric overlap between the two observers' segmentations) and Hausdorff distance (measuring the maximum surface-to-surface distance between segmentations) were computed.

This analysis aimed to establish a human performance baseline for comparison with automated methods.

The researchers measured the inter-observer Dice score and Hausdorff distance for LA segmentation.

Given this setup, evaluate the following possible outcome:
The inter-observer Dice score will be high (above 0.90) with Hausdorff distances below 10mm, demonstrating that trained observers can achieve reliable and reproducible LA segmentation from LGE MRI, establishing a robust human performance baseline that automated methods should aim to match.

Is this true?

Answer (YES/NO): NO